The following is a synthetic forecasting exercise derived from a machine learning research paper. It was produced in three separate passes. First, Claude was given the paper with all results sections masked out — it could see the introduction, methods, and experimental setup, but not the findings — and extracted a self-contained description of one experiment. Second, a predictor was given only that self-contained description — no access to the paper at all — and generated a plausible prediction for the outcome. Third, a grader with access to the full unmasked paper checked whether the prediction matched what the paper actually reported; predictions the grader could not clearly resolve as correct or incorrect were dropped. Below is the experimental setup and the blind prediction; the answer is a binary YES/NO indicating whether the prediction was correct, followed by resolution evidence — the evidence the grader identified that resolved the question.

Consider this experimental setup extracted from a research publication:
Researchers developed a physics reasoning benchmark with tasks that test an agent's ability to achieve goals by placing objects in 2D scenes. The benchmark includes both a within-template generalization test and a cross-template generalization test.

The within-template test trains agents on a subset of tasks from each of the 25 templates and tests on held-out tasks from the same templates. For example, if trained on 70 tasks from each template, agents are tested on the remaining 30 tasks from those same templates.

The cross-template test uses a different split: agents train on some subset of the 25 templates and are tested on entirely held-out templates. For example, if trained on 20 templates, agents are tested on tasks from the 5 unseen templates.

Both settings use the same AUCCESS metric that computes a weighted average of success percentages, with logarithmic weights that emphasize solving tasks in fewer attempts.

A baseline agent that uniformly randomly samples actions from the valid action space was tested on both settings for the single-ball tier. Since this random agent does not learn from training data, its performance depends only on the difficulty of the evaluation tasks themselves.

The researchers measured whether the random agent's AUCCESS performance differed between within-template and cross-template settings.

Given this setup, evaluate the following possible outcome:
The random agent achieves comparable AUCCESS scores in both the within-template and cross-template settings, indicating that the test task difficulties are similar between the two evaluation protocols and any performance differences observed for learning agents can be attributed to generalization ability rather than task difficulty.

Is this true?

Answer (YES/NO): YES